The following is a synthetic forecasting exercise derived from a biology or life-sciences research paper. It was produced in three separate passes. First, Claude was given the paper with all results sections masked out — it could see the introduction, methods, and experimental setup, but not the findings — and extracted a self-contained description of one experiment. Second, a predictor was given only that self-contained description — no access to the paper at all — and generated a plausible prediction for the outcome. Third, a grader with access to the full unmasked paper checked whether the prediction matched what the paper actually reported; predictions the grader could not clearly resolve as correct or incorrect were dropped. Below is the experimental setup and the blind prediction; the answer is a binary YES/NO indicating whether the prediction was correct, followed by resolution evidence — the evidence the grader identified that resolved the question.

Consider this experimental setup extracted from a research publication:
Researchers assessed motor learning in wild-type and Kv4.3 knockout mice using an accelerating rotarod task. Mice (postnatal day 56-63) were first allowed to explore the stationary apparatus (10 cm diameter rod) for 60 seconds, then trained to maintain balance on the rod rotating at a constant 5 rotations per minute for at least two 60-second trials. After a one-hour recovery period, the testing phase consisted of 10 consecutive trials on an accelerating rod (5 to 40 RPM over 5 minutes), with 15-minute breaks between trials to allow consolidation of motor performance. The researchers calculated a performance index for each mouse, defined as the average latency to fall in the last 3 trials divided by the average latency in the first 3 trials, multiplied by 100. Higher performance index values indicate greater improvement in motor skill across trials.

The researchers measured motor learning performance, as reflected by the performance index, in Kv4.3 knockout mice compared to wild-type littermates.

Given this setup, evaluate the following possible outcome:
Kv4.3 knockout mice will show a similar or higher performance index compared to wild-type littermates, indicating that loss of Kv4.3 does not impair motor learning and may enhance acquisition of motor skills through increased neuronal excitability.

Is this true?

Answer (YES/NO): NO